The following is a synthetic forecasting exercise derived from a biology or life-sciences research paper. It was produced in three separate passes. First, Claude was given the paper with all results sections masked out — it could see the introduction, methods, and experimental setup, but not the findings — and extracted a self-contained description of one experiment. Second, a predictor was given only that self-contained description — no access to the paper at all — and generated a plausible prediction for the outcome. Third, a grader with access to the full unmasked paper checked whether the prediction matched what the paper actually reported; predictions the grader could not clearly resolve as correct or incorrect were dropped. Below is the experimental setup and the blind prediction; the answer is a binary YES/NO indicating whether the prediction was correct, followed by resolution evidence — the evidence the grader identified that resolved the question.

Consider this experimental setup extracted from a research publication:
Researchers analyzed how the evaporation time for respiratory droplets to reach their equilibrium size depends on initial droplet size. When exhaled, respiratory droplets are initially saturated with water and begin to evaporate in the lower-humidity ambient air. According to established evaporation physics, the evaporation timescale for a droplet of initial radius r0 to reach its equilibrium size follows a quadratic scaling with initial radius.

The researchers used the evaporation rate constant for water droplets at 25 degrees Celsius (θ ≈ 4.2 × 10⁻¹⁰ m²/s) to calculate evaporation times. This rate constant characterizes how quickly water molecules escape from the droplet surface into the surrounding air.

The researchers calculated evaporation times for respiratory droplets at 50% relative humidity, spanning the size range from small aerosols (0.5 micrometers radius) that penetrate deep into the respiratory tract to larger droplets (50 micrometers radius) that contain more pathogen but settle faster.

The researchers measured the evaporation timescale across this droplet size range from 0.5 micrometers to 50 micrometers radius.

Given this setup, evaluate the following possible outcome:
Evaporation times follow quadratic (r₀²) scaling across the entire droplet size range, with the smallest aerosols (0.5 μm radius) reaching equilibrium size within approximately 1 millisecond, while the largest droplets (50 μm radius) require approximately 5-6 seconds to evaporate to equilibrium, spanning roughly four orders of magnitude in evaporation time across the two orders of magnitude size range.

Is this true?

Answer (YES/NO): NO